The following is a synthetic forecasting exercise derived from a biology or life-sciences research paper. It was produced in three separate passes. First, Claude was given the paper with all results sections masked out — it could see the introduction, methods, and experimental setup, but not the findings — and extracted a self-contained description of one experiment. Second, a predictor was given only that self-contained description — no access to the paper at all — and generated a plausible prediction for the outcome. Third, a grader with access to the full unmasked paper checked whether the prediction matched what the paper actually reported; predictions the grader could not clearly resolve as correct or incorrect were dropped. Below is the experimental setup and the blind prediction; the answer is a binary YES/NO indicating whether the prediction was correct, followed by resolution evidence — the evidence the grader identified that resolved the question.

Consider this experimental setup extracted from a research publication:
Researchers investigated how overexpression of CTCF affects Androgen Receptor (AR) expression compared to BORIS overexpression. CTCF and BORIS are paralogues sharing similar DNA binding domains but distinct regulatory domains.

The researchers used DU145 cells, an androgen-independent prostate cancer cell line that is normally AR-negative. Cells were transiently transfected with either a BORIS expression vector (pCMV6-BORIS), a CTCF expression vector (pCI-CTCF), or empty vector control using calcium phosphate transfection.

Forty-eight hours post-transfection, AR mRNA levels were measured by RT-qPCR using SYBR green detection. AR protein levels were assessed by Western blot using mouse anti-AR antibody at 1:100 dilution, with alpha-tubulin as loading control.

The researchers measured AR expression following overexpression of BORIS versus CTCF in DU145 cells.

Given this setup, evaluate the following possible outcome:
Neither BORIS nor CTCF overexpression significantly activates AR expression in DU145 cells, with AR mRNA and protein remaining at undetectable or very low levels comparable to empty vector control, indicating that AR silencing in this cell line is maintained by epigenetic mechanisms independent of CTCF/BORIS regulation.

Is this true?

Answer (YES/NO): NO